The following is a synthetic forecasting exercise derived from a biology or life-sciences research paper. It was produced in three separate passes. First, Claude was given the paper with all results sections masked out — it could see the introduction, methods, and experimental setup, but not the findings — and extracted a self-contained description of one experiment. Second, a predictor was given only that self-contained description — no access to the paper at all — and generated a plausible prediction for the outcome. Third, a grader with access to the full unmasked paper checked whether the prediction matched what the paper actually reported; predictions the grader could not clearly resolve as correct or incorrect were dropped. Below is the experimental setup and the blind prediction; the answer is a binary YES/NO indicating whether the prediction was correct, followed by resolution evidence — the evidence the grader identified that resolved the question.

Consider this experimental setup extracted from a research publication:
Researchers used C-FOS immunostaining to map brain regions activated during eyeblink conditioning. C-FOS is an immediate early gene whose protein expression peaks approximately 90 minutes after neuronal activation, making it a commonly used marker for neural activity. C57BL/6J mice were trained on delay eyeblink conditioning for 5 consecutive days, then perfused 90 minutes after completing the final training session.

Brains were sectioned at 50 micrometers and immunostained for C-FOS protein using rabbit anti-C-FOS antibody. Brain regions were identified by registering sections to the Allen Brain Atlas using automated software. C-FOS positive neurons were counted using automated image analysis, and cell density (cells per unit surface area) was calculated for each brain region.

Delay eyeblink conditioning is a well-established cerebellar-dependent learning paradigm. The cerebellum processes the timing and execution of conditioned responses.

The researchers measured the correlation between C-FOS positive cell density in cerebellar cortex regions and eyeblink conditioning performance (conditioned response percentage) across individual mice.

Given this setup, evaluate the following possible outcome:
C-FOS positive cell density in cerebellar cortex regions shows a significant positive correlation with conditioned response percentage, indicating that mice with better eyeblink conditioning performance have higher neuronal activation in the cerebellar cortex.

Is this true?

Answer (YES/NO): YES